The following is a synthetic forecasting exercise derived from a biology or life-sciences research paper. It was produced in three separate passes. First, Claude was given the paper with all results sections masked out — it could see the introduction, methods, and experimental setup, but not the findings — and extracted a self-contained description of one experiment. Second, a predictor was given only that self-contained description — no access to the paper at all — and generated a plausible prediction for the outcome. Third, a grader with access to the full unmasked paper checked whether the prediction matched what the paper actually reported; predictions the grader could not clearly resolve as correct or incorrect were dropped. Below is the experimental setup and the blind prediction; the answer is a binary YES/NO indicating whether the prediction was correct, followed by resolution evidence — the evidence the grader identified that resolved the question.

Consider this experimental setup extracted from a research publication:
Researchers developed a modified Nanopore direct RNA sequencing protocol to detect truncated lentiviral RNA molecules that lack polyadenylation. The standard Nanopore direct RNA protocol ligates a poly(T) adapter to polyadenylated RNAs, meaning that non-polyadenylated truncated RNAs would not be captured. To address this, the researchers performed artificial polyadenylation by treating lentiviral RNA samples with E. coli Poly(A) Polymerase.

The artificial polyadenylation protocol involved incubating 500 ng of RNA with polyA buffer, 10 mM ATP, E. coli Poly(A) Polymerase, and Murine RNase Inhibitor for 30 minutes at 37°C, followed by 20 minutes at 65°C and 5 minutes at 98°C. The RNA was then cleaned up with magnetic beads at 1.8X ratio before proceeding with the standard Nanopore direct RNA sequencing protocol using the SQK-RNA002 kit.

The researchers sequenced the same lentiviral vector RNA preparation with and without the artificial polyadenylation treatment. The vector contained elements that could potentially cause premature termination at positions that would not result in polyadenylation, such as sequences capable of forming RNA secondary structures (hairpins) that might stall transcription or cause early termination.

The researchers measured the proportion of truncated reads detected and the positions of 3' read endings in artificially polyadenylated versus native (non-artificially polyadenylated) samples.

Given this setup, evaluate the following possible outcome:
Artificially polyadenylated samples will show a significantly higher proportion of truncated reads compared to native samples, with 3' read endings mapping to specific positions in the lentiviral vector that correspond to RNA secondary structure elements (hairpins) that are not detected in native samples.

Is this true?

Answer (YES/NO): YES